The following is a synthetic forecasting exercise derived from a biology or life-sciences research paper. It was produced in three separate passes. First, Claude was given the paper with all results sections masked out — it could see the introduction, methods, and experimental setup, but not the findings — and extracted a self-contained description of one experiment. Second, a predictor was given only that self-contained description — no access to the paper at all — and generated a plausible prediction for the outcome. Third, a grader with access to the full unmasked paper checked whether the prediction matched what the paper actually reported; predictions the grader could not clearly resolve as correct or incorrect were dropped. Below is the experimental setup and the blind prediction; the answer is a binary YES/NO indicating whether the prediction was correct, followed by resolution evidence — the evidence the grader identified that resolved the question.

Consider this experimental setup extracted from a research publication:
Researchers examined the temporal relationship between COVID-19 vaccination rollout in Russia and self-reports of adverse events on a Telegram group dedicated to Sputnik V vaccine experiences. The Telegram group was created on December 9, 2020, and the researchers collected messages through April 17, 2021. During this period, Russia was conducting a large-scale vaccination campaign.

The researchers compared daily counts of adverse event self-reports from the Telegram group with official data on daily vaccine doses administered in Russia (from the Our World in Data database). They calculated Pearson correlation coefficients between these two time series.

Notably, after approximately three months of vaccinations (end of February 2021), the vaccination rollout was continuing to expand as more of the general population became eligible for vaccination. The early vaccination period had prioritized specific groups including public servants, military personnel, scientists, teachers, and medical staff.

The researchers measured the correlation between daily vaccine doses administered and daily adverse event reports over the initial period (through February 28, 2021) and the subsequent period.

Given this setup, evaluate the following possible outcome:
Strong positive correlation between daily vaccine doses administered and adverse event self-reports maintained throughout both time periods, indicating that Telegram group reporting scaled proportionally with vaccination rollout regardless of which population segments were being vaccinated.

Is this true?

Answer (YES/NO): NO